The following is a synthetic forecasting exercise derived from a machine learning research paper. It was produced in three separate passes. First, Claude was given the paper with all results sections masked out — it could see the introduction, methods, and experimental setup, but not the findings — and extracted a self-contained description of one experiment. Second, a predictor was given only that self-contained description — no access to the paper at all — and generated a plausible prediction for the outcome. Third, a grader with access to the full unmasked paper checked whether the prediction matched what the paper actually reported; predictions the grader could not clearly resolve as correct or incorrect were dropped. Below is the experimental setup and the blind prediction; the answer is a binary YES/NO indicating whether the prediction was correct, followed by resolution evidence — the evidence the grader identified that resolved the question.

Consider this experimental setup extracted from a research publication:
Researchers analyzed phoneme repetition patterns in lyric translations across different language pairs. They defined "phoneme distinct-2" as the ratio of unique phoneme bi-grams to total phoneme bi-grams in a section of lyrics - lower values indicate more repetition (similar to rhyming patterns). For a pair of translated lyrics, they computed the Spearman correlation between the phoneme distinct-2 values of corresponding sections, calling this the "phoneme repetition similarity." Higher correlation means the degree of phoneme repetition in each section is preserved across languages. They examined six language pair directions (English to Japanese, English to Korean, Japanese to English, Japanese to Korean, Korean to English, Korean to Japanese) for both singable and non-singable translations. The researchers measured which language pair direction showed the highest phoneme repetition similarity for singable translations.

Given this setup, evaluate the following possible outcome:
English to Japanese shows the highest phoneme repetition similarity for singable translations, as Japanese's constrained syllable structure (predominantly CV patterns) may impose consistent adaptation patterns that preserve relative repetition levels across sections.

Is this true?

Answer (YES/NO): NO